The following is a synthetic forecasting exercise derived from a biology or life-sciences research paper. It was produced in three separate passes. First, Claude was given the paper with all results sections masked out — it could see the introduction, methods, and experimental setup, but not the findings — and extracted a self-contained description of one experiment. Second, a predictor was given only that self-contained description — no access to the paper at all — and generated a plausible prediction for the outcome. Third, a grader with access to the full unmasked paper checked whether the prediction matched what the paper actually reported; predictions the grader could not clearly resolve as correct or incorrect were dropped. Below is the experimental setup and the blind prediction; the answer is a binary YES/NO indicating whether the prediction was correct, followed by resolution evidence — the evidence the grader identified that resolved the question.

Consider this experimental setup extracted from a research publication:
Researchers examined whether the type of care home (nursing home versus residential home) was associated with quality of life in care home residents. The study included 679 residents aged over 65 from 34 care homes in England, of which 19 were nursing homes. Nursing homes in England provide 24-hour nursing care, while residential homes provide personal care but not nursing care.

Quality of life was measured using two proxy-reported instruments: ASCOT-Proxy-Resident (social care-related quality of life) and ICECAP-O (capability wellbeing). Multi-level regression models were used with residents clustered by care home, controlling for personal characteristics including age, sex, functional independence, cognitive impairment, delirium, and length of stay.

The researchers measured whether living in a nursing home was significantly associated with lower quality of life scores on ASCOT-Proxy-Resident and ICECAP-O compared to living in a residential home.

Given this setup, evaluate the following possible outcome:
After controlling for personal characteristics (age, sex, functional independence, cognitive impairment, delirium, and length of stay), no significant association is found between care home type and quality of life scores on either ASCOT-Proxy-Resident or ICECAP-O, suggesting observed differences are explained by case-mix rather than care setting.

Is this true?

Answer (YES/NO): NO